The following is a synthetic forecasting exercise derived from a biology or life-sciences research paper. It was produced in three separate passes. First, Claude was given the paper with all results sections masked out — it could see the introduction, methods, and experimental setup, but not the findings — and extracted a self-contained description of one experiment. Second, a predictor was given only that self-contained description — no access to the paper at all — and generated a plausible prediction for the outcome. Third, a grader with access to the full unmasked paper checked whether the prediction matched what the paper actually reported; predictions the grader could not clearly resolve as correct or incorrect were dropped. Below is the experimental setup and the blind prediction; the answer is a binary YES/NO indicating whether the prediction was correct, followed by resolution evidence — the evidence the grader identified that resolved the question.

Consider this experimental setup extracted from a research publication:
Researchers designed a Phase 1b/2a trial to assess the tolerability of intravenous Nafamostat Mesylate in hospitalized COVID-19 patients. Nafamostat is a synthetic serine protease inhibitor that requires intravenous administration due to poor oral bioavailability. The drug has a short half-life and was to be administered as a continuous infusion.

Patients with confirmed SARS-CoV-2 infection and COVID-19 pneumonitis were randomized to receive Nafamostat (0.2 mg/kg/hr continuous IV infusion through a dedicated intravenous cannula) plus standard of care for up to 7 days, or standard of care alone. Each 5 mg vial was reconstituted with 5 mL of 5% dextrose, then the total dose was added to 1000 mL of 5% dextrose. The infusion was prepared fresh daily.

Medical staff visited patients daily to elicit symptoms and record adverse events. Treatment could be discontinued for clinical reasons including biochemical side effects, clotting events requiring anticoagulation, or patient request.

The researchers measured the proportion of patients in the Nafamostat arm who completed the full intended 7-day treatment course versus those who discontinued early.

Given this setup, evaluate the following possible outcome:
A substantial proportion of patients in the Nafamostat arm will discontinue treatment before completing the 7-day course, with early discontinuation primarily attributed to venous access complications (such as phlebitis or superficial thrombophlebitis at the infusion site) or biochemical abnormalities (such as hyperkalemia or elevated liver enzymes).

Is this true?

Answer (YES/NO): NO